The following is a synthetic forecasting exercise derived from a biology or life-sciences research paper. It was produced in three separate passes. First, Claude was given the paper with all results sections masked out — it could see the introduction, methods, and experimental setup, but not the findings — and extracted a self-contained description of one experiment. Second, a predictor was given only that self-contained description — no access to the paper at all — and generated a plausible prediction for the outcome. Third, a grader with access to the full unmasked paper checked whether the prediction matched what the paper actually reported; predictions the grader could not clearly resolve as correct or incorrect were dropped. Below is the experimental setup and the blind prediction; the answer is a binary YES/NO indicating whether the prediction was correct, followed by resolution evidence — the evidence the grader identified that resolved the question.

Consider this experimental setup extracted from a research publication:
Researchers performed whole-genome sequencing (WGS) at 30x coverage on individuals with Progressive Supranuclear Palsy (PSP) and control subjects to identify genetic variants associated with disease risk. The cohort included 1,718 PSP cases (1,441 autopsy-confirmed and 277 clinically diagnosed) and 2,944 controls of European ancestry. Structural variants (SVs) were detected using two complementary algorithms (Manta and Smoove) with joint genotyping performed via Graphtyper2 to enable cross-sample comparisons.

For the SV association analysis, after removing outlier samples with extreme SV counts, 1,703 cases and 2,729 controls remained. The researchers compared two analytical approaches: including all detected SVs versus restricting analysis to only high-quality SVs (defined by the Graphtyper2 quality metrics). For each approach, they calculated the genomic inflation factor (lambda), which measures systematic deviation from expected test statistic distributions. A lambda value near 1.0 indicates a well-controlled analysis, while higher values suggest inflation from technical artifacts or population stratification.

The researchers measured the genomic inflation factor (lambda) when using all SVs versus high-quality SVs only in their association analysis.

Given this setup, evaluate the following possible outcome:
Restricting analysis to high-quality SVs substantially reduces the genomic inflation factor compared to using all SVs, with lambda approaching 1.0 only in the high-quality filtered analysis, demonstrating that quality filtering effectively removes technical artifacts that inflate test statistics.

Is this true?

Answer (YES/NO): NO